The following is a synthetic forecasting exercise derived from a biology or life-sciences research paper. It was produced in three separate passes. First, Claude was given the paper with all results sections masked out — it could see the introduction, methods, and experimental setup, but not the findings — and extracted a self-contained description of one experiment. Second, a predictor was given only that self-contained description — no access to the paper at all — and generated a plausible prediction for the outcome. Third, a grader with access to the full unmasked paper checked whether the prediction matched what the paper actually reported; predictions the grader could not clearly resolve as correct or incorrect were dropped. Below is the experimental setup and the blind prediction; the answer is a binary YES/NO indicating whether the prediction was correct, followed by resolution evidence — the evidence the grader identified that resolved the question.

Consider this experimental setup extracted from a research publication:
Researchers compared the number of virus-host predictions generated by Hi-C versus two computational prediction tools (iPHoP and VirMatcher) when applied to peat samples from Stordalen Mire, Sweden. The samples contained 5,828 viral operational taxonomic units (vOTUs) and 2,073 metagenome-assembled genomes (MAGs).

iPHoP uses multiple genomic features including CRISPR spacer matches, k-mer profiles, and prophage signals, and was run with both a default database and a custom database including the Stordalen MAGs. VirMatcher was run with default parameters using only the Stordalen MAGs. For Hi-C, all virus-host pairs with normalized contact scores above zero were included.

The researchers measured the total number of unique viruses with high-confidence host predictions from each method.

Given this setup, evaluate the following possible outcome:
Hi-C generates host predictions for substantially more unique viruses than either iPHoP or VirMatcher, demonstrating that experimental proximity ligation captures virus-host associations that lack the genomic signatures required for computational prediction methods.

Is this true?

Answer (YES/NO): NO